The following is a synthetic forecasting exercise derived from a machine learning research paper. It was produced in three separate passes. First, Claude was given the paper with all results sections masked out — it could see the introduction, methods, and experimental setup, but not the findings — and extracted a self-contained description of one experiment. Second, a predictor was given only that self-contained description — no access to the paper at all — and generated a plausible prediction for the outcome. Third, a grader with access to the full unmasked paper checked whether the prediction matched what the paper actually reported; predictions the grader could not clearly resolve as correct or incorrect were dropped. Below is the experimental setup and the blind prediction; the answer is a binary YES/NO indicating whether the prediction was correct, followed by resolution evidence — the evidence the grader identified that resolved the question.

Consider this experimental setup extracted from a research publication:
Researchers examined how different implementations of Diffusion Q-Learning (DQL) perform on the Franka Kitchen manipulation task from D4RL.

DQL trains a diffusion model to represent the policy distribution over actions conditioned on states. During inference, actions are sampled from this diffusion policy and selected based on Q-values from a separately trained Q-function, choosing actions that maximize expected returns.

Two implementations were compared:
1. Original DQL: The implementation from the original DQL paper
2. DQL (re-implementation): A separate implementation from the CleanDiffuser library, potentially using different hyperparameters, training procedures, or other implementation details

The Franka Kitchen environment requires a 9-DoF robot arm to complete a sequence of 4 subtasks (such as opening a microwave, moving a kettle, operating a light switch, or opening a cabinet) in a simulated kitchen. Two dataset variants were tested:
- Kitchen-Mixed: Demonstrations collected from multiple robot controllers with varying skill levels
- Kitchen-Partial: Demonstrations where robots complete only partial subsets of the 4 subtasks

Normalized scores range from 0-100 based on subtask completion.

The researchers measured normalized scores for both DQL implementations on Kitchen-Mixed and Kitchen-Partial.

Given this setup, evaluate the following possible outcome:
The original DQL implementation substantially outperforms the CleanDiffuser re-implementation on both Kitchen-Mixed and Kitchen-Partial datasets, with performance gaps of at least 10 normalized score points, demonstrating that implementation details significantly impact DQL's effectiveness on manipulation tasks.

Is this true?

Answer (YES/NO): NO